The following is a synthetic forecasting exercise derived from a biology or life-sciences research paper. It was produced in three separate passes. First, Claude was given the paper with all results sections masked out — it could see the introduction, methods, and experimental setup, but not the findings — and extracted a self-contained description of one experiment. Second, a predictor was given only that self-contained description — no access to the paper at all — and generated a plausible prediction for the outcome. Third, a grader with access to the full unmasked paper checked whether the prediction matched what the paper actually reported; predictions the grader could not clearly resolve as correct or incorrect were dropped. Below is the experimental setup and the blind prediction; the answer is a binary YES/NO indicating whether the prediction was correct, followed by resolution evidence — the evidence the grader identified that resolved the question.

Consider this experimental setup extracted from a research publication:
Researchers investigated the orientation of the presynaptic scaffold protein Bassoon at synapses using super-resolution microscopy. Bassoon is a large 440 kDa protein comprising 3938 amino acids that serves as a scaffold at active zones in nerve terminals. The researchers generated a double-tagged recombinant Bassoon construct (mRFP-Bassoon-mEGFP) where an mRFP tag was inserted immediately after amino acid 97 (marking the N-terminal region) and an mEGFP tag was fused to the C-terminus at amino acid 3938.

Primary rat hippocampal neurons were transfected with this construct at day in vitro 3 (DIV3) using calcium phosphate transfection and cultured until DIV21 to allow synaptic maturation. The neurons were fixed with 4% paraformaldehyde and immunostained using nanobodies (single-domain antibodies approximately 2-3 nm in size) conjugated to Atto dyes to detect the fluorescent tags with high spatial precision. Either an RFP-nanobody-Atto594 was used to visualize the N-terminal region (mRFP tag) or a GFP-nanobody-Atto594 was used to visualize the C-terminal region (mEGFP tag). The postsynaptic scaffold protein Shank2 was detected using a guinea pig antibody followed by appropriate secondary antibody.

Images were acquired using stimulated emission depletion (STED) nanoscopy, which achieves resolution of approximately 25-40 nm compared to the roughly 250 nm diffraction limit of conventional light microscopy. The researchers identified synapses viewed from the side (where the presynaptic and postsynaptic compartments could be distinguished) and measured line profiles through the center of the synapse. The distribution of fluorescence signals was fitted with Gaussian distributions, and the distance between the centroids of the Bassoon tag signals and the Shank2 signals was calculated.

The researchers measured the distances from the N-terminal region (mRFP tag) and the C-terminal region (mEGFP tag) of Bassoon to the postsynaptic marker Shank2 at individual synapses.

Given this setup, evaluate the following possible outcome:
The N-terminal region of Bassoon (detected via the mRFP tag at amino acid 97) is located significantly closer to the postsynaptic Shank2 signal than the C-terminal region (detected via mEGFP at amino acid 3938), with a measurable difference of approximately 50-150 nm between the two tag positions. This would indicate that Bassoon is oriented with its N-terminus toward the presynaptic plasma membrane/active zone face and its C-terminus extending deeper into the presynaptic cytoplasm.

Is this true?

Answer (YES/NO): NO